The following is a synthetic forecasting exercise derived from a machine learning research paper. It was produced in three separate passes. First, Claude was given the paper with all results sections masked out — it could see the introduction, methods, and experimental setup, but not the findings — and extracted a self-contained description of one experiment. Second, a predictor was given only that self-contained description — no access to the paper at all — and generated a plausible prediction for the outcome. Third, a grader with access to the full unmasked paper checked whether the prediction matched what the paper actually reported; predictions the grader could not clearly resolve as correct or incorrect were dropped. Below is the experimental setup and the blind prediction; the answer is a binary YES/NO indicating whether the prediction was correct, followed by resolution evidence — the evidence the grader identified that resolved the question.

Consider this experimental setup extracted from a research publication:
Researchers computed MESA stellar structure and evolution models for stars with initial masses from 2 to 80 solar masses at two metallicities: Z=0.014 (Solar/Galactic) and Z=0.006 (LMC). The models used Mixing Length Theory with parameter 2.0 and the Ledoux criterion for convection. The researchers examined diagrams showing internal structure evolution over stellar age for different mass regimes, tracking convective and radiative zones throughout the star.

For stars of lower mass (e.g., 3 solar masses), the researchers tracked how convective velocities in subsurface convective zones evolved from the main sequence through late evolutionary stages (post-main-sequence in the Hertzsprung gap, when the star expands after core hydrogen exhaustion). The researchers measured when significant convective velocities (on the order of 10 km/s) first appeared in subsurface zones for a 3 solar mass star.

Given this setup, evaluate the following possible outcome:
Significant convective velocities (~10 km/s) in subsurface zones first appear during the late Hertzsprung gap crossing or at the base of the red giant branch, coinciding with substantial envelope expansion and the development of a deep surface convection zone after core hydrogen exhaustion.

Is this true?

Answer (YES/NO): NO